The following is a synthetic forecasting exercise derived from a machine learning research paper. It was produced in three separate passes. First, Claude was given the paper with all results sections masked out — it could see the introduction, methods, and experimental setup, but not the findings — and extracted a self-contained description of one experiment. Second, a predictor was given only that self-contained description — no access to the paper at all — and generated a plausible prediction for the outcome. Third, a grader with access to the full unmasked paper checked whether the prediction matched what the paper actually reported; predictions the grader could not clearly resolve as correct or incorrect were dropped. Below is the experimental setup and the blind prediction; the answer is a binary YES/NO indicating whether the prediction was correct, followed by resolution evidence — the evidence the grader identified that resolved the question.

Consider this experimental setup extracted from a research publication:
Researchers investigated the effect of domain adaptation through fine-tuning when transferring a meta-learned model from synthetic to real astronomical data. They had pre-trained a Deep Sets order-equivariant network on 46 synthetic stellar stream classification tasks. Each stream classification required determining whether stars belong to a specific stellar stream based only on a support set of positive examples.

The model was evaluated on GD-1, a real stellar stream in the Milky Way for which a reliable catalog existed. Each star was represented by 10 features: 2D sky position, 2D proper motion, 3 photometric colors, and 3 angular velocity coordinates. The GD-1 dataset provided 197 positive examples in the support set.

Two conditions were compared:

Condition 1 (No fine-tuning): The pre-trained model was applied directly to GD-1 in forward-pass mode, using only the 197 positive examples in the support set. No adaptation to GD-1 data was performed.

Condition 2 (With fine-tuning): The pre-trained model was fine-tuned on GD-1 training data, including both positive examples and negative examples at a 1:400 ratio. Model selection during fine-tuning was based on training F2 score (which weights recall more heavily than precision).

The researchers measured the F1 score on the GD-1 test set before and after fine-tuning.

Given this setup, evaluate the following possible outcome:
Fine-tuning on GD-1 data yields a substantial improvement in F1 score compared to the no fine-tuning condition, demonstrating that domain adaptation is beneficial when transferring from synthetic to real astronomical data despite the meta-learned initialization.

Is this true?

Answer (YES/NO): YES